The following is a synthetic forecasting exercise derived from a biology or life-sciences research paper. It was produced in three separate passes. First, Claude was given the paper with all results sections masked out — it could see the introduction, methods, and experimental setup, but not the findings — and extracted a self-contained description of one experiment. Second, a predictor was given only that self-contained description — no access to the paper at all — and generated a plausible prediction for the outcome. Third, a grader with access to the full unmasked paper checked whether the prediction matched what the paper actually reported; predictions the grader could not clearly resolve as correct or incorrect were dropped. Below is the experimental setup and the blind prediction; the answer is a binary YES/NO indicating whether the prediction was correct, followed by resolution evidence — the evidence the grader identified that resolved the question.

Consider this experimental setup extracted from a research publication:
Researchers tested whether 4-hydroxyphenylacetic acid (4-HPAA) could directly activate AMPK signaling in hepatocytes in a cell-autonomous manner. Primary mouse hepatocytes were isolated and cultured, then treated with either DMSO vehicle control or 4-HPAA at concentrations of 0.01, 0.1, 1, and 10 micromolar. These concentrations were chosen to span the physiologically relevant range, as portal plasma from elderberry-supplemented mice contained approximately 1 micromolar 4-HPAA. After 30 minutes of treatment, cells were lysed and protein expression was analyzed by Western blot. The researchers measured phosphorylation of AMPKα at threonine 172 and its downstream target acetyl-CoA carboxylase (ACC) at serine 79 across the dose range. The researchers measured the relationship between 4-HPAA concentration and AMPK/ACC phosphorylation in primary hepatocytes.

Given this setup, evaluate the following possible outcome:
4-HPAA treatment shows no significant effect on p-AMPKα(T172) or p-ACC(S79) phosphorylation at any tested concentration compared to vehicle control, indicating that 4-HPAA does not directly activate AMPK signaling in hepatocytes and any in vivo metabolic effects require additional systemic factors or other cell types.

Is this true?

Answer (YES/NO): NO